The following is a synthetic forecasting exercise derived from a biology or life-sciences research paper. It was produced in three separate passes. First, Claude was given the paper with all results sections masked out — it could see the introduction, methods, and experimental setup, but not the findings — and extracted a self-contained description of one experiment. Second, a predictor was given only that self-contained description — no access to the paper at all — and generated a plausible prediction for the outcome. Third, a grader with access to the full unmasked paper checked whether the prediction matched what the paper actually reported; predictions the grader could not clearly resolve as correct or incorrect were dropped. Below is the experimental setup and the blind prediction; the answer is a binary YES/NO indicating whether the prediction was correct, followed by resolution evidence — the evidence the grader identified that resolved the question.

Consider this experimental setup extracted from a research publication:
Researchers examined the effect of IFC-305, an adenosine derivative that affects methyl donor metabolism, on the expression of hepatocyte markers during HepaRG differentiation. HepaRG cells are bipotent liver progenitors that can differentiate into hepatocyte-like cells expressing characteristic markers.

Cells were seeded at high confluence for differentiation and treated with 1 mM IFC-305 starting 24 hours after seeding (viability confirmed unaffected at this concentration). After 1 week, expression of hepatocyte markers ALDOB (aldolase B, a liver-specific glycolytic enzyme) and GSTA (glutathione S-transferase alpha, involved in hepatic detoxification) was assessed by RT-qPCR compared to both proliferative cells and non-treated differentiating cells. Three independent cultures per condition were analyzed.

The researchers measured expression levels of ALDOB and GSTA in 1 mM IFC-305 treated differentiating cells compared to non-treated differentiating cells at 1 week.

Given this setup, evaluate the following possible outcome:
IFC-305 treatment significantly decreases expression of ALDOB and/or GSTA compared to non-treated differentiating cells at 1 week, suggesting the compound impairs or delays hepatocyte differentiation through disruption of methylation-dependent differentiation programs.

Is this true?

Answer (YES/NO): YES